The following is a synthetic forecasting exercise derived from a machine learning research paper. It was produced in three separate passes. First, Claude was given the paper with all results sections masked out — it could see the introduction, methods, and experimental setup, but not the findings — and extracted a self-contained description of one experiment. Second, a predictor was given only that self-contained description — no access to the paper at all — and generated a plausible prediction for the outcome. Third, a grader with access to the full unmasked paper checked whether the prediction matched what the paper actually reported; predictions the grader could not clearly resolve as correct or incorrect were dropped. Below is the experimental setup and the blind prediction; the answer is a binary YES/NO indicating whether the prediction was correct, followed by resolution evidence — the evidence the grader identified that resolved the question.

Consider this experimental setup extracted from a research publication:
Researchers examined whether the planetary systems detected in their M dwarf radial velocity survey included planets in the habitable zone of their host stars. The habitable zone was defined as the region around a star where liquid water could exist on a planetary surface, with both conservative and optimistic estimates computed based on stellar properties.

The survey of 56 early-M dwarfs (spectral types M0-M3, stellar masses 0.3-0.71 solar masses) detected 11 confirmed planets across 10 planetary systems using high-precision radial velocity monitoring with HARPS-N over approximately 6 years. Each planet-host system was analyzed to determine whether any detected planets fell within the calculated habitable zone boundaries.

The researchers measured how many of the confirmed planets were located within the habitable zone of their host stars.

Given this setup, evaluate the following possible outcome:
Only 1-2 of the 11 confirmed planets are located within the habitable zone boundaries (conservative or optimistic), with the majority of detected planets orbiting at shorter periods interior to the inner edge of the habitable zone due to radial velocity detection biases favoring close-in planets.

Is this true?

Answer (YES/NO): NO